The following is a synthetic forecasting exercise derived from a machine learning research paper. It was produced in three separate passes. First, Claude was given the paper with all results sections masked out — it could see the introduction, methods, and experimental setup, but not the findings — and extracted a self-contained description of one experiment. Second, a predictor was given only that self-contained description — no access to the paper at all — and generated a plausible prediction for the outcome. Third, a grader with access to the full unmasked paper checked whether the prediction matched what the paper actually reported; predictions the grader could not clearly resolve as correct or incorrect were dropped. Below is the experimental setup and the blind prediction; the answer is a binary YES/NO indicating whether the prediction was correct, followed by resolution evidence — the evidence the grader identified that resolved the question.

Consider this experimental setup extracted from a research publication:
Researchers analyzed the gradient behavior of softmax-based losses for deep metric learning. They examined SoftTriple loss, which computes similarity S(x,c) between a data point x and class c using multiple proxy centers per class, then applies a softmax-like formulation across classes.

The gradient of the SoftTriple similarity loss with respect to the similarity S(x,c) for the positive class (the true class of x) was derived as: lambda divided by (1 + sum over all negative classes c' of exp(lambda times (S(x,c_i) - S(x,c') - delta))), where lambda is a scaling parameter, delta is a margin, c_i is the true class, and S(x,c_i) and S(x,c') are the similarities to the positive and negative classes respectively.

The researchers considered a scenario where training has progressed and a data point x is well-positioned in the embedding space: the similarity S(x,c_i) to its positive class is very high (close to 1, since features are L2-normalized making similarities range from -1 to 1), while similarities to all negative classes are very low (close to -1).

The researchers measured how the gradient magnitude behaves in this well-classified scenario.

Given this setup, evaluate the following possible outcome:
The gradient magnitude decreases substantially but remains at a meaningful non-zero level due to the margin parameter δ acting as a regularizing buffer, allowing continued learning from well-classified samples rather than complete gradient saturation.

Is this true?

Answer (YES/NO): NO